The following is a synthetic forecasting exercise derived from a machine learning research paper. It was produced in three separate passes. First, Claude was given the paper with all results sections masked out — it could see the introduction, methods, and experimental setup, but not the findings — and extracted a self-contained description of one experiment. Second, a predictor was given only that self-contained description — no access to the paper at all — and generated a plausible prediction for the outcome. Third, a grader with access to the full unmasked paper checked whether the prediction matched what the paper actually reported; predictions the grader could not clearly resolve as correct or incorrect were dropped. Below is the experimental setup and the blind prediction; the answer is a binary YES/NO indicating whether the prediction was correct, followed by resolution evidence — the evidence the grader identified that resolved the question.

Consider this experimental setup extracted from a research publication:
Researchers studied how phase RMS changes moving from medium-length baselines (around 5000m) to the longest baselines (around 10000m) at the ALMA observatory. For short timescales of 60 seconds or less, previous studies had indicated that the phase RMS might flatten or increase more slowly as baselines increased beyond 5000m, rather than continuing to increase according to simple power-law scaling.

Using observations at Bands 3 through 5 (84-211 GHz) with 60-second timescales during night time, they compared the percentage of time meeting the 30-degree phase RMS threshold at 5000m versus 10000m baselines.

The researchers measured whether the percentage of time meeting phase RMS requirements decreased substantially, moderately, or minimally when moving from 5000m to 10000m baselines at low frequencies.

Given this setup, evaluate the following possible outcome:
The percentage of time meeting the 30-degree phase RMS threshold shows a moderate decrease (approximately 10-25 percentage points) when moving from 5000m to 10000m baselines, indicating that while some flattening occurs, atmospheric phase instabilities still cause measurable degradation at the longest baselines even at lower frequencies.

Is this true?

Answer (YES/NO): NO